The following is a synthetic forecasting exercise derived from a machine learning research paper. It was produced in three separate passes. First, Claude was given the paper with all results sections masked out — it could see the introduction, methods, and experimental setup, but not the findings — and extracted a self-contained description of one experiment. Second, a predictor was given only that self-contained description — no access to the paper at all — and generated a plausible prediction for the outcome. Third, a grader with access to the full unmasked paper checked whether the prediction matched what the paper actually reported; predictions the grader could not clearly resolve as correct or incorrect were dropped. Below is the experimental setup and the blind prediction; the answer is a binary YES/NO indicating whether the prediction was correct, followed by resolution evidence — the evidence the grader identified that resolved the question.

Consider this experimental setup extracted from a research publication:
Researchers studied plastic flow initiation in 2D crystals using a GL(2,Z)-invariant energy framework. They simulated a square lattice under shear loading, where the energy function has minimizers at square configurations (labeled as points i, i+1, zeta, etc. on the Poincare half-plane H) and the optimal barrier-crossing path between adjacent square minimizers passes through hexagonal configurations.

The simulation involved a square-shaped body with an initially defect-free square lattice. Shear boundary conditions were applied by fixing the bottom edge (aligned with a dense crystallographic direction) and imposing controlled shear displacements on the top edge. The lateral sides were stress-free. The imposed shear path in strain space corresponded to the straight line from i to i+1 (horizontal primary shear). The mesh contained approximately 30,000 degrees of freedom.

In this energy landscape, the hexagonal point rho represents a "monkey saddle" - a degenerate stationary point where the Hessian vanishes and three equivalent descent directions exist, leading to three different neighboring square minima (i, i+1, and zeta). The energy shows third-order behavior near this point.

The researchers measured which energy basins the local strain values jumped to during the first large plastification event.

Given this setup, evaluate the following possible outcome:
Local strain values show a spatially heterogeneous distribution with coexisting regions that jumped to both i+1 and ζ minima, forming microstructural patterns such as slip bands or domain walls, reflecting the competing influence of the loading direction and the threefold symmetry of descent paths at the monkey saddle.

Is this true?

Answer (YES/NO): YES